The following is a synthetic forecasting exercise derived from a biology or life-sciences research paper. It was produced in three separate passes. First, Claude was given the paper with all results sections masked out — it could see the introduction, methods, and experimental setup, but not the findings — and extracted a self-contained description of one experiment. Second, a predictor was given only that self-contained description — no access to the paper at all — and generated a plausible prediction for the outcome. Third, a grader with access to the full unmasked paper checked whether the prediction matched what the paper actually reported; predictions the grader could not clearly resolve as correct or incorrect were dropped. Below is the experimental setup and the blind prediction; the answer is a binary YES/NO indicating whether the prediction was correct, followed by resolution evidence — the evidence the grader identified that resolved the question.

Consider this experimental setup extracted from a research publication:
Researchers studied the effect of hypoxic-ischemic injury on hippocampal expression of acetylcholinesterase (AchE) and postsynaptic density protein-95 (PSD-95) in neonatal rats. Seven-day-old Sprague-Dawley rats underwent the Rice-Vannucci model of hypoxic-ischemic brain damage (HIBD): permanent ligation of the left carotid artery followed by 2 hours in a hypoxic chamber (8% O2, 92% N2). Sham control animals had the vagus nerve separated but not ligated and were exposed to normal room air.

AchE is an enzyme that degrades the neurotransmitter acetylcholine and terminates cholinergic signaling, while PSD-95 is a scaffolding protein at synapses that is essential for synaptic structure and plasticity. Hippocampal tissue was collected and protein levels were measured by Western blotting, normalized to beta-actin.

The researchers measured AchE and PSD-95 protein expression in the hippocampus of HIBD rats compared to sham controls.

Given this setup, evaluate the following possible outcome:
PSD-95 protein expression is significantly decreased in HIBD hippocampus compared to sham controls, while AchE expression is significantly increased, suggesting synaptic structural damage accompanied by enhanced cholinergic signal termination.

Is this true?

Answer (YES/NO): YES